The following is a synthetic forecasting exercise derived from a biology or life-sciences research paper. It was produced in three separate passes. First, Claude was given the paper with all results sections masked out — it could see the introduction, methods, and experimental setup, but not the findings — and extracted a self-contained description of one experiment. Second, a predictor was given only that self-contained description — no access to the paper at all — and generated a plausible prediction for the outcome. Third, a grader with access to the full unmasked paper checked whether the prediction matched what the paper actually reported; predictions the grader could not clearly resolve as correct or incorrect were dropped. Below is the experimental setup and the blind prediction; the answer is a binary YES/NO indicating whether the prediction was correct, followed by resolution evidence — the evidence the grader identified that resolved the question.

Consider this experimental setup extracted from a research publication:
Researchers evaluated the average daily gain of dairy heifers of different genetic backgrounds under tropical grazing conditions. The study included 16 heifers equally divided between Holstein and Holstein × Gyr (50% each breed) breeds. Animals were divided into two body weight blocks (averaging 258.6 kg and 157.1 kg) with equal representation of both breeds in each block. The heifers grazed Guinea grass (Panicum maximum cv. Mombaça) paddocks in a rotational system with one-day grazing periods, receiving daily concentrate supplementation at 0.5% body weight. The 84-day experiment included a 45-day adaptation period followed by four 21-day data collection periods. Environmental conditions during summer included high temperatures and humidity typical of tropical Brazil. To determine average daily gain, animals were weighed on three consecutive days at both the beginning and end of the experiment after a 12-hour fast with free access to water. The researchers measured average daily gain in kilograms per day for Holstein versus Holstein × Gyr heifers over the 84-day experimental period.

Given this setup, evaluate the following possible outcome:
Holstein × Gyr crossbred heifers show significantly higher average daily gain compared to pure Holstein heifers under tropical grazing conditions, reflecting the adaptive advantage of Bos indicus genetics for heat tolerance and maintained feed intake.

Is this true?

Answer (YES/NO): YES